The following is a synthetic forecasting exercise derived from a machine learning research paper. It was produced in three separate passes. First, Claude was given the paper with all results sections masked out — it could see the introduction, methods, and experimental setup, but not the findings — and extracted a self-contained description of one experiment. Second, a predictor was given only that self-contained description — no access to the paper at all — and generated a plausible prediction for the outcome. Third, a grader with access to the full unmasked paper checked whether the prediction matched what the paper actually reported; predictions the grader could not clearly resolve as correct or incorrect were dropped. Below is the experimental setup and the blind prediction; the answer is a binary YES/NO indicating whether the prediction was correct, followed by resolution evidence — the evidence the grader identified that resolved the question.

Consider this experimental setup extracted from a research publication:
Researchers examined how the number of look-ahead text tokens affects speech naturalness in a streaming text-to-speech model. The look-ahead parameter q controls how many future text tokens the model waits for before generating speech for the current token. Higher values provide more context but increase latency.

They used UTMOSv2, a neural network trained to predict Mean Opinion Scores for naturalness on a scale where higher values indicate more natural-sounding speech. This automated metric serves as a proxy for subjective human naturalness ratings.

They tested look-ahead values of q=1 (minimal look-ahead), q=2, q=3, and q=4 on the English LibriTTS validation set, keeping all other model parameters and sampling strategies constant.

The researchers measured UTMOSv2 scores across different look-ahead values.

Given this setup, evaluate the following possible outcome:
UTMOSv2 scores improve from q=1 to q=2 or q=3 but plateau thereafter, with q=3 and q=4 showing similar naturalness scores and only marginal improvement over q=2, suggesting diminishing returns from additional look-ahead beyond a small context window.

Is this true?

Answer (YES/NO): NO